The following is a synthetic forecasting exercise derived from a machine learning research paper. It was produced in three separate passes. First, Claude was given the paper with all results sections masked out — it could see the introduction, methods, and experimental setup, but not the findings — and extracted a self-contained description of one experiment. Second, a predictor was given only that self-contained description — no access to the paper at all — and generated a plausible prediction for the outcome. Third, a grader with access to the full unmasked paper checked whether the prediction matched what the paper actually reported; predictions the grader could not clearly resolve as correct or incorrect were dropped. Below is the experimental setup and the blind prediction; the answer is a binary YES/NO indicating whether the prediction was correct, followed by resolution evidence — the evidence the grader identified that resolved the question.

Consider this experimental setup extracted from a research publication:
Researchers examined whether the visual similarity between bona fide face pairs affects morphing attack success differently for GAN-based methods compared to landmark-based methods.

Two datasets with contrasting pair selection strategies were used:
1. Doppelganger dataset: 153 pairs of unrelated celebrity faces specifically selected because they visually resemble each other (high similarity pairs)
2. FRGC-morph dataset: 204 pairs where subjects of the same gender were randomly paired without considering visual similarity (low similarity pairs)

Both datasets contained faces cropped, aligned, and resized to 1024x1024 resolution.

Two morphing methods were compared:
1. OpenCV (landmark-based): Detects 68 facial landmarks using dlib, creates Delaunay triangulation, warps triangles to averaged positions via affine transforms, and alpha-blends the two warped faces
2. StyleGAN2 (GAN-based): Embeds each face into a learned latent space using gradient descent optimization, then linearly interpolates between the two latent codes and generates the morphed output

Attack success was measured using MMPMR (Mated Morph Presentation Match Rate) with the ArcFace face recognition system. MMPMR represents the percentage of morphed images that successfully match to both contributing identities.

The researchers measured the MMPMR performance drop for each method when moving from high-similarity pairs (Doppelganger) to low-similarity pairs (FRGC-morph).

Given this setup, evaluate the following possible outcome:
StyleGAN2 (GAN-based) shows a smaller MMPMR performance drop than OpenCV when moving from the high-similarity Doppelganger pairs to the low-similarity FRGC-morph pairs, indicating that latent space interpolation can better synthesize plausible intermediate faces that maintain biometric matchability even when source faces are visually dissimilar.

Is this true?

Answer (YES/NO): NO